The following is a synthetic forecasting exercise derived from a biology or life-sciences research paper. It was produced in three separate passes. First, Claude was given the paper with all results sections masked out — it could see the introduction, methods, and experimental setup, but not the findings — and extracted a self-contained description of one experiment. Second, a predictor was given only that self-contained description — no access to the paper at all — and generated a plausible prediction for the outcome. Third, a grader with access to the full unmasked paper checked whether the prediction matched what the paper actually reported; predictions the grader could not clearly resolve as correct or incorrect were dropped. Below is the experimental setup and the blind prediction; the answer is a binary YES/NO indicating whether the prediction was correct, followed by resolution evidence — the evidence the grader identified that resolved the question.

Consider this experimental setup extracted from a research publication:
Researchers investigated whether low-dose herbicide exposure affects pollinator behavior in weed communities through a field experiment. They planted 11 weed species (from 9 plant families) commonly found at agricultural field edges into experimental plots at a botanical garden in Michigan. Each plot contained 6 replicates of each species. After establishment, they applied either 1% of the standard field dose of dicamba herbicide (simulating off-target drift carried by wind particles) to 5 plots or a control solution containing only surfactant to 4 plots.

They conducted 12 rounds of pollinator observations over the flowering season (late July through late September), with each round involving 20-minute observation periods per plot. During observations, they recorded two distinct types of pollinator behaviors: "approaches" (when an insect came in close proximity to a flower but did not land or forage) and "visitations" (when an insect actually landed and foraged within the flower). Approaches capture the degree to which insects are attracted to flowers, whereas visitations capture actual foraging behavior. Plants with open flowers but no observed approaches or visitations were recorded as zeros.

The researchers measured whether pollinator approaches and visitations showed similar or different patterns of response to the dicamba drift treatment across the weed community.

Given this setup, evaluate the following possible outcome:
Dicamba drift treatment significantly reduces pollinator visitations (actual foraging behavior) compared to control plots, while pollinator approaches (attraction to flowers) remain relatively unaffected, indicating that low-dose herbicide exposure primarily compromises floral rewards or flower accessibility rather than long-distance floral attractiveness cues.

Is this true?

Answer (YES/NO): NO